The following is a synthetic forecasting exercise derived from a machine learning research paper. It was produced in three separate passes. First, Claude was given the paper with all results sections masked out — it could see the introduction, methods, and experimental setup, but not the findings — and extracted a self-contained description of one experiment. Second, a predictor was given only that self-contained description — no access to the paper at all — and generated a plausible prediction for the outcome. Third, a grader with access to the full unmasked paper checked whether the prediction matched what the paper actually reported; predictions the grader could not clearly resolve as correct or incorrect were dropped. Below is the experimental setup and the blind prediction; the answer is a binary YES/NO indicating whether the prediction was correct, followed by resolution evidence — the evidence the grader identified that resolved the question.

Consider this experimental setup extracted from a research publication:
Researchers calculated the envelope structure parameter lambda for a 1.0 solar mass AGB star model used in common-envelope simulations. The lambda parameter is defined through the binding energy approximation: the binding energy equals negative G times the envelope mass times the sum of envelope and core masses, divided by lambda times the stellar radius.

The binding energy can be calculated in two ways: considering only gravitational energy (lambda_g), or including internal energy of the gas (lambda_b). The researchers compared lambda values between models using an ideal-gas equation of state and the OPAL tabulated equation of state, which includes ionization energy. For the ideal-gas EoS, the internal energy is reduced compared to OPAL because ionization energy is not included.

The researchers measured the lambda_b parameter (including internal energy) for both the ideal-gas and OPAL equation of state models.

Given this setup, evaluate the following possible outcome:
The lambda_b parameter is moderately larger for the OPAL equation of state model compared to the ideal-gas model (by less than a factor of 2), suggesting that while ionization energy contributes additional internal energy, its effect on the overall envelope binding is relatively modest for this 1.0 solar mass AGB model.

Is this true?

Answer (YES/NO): NO